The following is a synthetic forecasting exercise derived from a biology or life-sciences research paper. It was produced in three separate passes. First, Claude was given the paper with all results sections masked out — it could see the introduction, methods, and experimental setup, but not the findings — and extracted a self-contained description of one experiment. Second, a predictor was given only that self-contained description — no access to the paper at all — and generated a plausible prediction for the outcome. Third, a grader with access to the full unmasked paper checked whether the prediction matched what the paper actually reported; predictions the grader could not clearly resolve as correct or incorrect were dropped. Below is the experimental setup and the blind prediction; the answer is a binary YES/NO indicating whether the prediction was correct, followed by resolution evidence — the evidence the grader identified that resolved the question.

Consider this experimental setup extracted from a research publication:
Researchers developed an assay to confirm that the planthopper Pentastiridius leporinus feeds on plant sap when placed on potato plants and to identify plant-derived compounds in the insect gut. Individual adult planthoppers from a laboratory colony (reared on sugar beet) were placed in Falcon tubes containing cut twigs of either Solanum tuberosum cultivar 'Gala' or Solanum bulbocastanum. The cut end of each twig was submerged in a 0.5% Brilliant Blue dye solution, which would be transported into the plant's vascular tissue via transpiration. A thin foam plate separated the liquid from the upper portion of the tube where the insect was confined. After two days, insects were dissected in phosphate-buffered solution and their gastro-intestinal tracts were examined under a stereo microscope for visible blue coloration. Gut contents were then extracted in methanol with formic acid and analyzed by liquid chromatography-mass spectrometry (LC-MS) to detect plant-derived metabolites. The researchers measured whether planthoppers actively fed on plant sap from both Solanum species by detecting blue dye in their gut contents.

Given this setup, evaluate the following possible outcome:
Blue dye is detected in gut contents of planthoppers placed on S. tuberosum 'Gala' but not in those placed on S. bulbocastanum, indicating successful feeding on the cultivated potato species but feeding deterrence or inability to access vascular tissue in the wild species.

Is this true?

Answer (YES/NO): NO